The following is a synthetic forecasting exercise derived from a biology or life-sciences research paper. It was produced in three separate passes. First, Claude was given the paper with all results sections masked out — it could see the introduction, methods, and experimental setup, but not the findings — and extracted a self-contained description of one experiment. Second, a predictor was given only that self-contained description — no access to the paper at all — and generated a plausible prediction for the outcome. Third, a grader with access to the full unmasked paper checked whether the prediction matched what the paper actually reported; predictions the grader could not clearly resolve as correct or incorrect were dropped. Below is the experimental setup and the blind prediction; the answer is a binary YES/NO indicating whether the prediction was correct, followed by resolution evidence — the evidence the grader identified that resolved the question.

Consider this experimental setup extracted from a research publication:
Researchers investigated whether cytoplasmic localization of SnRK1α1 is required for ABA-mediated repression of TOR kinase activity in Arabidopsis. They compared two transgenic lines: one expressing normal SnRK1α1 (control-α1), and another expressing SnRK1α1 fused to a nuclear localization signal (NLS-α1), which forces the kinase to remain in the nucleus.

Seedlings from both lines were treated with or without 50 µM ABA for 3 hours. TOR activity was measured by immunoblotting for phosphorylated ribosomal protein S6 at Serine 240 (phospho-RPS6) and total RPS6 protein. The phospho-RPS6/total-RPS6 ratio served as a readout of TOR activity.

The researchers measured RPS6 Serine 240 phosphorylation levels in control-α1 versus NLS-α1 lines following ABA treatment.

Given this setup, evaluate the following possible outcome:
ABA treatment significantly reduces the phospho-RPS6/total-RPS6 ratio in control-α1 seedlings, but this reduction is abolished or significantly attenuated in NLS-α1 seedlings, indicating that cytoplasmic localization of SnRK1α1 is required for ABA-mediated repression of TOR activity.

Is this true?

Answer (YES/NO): YES